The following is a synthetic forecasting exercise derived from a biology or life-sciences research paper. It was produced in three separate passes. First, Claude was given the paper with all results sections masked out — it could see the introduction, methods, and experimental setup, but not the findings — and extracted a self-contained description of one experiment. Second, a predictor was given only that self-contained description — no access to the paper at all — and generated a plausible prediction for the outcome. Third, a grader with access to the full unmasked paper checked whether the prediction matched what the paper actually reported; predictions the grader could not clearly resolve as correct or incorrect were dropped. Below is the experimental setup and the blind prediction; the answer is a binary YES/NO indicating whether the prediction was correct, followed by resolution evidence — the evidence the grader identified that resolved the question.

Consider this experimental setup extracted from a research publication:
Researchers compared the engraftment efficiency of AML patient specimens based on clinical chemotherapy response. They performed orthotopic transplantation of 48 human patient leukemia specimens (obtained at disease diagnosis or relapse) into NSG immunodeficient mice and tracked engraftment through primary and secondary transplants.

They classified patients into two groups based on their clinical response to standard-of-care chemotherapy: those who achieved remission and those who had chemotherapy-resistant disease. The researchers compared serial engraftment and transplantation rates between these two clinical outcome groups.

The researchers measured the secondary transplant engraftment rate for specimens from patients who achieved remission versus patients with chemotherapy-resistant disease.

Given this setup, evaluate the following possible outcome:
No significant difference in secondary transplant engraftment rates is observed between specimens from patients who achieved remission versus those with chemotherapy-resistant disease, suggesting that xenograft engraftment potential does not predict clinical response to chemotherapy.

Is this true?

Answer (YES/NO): NO